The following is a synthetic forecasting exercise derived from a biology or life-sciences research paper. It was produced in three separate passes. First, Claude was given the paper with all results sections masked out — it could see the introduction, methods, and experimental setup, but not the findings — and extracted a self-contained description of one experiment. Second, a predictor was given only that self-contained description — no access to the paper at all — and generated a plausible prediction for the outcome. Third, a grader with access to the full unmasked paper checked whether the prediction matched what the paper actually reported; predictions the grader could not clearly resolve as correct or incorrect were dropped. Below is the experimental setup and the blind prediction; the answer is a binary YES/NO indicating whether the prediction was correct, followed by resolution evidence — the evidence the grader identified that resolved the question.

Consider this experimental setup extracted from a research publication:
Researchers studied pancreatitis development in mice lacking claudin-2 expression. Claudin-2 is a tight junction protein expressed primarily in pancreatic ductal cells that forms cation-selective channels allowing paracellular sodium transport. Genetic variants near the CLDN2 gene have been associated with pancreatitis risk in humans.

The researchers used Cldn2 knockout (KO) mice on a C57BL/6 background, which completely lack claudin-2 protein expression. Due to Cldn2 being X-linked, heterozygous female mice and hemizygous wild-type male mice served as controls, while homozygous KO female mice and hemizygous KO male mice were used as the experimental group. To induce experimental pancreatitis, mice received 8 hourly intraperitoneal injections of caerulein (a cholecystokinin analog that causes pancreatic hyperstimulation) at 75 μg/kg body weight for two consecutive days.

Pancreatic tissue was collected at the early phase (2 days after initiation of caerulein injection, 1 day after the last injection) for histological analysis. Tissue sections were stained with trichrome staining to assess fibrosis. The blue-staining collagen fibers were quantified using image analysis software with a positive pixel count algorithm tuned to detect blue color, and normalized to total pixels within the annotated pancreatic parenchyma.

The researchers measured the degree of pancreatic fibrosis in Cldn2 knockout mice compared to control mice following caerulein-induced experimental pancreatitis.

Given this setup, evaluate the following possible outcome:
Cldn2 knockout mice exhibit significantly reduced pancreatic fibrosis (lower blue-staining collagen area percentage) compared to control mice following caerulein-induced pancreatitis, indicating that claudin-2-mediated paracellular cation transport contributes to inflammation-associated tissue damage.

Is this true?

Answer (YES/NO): NO